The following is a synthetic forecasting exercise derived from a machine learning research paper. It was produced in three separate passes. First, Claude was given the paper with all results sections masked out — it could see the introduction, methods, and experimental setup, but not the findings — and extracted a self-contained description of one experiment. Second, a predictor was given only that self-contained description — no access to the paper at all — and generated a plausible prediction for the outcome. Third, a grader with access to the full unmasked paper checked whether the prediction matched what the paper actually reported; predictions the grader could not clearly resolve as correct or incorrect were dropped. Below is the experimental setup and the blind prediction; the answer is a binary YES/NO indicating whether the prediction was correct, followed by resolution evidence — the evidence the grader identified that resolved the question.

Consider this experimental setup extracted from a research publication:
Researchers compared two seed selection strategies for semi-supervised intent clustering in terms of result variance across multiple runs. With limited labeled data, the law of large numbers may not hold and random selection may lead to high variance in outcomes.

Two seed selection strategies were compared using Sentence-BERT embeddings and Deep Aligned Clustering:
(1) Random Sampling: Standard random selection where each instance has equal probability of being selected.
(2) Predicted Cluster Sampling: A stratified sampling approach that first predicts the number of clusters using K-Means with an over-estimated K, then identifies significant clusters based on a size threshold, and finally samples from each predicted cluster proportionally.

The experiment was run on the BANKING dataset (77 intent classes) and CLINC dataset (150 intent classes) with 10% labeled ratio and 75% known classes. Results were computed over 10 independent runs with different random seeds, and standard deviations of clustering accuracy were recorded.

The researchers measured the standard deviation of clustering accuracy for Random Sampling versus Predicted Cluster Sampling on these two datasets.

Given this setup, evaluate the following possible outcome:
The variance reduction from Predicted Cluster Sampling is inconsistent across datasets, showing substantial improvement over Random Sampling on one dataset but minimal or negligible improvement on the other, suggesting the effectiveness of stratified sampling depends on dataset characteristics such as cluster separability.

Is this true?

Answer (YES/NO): NO